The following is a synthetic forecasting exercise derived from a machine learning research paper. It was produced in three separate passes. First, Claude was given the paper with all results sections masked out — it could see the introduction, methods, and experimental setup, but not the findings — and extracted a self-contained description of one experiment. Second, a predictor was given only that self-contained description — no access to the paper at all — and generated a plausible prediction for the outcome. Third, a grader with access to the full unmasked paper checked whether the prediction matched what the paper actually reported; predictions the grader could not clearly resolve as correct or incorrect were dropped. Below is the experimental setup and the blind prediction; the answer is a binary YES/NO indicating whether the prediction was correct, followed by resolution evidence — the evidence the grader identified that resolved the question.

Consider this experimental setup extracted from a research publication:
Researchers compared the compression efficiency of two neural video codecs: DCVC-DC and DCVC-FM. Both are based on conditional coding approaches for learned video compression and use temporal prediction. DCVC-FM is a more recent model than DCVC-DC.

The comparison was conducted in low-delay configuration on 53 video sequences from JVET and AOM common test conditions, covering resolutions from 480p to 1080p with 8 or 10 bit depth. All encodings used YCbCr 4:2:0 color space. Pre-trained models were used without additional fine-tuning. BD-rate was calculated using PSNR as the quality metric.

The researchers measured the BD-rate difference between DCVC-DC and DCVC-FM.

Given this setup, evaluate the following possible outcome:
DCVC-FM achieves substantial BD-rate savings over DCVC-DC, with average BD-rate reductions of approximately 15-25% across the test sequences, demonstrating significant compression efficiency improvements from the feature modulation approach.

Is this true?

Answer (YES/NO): NO